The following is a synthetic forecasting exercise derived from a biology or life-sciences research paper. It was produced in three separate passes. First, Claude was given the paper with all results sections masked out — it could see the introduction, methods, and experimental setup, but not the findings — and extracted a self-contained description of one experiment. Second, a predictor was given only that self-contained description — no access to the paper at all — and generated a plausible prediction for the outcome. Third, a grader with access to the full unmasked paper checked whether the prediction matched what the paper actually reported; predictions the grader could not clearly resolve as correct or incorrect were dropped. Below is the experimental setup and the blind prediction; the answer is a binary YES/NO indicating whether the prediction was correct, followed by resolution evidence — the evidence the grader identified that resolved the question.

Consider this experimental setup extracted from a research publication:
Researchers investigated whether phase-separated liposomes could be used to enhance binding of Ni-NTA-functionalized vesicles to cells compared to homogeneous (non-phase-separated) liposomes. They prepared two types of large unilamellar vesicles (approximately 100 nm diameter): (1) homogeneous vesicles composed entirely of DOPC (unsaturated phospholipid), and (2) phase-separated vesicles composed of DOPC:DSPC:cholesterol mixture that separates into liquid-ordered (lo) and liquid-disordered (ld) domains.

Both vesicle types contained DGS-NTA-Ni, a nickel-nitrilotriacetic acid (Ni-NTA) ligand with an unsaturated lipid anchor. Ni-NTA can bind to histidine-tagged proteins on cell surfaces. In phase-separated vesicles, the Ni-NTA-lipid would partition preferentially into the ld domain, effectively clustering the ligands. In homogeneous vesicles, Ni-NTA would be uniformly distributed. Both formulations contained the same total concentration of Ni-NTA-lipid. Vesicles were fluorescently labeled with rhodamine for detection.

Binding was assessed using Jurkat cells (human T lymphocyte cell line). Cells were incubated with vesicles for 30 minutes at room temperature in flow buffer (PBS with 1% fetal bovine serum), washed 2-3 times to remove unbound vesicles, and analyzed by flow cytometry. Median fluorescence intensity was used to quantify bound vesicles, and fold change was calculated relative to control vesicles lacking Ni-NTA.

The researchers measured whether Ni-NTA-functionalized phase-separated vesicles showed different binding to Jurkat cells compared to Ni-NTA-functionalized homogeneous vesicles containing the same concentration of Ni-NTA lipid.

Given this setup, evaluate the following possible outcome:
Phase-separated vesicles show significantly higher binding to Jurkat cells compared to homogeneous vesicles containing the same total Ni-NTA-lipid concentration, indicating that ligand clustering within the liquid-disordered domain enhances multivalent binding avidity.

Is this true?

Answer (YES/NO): YES